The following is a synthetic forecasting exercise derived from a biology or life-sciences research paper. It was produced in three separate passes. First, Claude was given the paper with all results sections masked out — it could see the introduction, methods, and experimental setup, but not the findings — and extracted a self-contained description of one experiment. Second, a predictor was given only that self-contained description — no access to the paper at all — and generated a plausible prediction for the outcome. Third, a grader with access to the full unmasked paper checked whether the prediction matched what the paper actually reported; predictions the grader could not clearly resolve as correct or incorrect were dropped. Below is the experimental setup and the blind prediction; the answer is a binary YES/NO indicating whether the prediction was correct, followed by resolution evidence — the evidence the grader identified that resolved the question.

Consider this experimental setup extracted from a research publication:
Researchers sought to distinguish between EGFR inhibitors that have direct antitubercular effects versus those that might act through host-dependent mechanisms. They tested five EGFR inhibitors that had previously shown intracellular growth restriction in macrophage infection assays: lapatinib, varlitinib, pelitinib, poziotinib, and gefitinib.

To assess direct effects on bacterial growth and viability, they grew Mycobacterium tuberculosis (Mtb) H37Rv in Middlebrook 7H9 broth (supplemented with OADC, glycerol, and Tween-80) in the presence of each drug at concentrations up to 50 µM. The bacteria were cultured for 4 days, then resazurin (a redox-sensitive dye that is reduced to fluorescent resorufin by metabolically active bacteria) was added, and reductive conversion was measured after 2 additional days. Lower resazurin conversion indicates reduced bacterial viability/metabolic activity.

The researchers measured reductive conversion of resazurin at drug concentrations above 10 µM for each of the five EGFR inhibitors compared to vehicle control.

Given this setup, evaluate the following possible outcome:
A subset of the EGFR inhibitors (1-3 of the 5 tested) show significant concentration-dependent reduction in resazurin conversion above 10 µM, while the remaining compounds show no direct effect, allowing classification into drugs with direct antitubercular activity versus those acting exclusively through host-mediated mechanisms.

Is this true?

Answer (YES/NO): YES